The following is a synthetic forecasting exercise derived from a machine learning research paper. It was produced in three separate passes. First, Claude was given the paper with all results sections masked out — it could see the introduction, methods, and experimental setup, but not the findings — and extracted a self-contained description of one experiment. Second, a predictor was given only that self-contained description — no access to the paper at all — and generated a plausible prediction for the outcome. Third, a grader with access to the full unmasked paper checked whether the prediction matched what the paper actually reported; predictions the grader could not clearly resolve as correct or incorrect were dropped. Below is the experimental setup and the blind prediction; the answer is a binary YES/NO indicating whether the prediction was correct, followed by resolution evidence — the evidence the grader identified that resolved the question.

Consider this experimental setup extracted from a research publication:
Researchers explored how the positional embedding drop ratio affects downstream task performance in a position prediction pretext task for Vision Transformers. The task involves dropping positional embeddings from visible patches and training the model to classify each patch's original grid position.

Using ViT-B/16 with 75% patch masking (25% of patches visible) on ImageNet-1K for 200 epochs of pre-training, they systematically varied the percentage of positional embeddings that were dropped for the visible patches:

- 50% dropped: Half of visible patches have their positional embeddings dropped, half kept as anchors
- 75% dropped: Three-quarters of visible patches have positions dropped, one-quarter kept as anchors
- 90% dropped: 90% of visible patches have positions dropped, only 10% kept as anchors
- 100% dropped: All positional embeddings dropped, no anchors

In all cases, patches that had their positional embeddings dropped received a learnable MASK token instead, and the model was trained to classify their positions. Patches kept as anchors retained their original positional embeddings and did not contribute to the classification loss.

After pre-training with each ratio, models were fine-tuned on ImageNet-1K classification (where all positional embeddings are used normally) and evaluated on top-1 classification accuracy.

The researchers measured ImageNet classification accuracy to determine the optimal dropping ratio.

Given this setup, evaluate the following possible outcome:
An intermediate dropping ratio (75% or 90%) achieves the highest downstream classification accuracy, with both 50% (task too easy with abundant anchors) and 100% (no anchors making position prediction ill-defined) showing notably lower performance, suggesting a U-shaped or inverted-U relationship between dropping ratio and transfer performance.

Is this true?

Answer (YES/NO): NO